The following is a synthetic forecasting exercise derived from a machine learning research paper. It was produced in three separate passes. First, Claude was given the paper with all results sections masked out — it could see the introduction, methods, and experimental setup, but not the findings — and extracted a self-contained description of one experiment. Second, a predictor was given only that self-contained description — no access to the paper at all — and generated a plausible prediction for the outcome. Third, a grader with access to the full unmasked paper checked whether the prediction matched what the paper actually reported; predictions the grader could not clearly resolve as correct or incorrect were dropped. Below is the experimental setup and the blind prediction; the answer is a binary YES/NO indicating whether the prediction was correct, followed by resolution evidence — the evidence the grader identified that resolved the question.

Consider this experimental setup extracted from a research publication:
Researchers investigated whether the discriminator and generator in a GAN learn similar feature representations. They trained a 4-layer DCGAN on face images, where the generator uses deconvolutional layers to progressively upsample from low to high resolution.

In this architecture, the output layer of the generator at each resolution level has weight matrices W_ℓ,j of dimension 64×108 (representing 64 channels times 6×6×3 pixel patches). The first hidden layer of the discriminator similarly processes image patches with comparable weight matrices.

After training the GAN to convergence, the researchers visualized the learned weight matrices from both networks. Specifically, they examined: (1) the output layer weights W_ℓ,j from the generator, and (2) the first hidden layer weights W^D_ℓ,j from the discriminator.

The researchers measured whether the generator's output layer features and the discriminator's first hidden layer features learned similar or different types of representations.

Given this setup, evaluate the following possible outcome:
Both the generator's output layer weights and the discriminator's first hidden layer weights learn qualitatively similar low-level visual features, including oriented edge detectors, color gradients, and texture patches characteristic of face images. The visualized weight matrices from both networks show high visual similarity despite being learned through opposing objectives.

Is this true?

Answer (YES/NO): YES